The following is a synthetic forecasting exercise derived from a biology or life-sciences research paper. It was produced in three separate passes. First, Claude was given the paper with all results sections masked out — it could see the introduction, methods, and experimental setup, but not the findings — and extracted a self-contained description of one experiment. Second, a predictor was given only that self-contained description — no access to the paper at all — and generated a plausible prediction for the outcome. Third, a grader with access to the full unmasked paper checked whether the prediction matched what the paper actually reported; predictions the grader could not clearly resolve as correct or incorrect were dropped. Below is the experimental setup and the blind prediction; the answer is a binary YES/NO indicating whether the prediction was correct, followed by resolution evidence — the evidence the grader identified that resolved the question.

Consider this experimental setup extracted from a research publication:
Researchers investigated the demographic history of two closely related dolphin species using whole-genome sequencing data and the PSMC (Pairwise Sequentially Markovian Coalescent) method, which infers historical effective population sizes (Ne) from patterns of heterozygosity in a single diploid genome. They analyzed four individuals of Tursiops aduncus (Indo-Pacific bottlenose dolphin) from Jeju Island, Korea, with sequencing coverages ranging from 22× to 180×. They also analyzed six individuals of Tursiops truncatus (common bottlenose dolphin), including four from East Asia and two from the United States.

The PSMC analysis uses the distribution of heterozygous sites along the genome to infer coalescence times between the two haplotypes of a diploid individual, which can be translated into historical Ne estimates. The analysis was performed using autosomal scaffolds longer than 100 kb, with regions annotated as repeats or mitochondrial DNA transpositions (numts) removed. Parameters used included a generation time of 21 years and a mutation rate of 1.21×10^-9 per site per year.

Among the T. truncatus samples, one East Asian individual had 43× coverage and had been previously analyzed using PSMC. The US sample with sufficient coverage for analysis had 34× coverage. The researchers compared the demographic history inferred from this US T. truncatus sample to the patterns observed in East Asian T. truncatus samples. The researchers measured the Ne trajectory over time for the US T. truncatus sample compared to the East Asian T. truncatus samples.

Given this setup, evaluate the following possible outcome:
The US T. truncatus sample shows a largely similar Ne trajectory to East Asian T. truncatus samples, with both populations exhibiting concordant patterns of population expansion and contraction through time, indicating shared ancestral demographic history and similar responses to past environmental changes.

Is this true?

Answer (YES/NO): NO